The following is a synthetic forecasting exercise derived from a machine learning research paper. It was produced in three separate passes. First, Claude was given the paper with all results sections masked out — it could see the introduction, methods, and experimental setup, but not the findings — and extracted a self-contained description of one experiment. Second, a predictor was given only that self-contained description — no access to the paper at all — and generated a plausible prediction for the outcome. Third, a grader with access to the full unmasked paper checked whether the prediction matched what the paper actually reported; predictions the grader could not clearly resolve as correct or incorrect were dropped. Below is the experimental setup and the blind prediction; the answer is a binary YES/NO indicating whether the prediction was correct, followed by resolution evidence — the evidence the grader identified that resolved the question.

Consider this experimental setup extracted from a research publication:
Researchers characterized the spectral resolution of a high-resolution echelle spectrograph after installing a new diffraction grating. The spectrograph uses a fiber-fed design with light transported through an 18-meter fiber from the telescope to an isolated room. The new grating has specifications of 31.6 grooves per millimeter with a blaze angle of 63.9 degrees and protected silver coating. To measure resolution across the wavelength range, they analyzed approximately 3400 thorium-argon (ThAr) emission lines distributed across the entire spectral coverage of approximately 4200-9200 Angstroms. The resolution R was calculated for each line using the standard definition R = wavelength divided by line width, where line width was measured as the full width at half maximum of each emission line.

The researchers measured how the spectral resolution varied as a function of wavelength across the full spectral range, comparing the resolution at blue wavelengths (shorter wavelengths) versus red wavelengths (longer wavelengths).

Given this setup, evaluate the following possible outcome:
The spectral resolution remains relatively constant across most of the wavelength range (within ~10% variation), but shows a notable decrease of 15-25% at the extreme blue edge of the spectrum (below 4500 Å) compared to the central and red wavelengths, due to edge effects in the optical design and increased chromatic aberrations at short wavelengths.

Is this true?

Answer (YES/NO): NO